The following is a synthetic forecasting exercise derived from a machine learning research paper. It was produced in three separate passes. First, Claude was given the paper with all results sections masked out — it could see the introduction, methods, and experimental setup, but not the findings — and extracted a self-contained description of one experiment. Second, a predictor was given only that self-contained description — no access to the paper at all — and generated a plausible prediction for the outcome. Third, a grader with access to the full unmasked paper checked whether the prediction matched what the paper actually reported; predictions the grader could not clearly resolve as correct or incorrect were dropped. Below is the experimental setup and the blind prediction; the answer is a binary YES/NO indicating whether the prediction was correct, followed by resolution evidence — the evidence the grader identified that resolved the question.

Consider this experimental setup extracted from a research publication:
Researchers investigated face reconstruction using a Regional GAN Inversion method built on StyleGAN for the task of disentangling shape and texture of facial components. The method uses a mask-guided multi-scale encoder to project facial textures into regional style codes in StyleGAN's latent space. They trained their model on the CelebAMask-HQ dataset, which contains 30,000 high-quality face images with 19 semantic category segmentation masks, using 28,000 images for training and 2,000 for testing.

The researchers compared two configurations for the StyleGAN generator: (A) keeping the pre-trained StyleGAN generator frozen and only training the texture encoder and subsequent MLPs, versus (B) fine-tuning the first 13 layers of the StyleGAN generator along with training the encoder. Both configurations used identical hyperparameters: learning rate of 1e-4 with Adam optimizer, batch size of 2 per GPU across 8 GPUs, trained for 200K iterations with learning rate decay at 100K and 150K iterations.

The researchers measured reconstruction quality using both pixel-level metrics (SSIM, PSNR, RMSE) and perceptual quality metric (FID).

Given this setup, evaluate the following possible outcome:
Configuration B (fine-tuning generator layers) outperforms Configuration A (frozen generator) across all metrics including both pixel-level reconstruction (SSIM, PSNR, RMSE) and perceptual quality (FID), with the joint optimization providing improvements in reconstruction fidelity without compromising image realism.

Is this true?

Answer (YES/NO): NO